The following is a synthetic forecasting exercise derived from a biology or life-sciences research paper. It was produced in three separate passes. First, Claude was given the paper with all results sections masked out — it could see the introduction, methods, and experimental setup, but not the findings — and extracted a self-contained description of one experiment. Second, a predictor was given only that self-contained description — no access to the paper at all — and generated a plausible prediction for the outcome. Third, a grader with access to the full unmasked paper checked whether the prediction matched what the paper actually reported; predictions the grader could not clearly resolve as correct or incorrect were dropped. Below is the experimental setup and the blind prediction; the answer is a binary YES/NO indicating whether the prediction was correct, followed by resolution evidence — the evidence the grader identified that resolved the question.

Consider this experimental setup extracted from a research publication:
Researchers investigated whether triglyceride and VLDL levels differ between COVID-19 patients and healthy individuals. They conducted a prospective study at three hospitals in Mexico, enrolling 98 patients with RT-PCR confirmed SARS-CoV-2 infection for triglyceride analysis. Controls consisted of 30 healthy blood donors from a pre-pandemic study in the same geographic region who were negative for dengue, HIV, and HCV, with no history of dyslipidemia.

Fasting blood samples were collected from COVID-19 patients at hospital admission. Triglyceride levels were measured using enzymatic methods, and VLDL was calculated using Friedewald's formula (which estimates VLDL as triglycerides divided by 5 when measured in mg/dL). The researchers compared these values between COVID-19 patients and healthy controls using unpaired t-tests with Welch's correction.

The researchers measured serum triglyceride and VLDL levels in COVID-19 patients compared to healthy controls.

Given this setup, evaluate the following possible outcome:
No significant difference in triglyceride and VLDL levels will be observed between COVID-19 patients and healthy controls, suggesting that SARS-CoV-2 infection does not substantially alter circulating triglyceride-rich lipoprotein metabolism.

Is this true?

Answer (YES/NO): NO